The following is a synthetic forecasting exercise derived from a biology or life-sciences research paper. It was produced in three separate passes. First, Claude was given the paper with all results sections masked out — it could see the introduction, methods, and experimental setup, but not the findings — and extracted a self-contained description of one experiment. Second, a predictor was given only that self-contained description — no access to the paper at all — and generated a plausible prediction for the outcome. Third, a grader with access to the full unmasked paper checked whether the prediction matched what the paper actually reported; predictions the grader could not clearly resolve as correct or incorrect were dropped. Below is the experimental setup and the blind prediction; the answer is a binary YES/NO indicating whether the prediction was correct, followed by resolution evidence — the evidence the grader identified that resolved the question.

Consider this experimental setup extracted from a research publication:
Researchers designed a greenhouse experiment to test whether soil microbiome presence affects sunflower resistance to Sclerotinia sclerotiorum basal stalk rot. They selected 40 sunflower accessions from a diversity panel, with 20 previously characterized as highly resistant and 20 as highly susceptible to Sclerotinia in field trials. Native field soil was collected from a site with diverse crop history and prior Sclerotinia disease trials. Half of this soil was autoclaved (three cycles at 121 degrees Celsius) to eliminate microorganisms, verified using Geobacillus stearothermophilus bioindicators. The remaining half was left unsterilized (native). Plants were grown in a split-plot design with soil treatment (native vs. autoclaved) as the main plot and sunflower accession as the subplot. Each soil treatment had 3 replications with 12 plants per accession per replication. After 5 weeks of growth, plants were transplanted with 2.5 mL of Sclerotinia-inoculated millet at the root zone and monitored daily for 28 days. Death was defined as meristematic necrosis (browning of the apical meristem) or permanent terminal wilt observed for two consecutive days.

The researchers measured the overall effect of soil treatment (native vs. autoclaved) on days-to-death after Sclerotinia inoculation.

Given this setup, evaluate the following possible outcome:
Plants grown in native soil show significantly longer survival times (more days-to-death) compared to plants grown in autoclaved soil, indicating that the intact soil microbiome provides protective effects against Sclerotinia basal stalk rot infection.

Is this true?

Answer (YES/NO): YES